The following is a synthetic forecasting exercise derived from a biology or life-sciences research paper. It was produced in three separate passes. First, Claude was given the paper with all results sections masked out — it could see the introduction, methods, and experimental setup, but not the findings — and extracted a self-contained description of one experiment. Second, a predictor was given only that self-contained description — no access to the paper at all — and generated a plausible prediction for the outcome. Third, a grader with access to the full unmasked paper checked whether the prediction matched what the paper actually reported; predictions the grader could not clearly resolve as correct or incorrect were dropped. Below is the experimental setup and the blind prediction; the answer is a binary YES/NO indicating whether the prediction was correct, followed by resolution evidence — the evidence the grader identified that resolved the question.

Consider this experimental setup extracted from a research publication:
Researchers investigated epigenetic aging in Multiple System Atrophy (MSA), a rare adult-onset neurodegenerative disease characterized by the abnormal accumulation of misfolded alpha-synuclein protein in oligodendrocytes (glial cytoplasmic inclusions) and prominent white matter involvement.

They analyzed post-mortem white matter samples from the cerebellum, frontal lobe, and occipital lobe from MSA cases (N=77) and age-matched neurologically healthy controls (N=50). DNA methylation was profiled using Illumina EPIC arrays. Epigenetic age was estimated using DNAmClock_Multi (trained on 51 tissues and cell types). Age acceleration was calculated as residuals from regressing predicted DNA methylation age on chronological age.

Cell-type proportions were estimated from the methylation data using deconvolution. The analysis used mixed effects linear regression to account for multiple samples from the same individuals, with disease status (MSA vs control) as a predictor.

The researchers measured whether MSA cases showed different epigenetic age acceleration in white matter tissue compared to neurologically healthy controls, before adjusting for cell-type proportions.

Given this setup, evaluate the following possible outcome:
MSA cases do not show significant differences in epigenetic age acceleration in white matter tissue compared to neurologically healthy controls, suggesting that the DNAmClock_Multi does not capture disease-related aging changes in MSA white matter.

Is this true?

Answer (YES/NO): NO